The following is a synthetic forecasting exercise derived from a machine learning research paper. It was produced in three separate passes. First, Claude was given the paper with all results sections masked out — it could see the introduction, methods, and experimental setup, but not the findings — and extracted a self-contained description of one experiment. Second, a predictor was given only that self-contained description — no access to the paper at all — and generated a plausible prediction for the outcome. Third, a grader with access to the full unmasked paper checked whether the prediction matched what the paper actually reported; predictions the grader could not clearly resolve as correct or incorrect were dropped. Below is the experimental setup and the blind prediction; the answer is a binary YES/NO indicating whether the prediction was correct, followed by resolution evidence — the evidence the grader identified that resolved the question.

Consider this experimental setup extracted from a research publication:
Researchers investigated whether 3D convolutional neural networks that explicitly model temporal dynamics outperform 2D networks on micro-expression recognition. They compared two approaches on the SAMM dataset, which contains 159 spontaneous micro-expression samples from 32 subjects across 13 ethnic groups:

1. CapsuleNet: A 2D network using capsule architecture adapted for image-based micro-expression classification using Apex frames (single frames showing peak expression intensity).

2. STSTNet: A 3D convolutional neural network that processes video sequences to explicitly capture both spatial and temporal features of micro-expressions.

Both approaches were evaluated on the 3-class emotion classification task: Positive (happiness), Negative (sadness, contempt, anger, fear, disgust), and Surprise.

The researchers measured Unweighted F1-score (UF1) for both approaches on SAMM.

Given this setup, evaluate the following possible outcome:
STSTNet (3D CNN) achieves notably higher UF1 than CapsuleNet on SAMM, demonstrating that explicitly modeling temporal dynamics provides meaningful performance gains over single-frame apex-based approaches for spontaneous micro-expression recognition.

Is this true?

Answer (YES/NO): YES